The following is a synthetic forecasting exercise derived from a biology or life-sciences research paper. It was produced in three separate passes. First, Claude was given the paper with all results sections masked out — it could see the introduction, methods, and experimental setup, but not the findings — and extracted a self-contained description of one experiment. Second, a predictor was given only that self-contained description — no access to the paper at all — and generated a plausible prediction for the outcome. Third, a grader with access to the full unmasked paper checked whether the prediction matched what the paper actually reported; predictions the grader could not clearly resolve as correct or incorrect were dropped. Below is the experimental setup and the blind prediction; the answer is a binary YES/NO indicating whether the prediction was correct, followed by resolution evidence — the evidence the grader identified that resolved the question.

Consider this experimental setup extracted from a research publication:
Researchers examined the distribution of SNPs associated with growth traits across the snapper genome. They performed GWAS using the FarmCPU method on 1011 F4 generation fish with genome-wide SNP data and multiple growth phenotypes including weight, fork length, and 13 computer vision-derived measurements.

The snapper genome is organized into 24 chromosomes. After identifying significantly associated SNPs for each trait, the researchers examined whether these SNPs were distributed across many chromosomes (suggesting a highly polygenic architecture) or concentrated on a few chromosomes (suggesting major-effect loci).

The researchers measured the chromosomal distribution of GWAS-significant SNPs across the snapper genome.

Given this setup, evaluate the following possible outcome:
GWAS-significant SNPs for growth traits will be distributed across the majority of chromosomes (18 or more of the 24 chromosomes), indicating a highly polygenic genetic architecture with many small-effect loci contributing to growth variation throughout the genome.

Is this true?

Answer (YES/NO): NO